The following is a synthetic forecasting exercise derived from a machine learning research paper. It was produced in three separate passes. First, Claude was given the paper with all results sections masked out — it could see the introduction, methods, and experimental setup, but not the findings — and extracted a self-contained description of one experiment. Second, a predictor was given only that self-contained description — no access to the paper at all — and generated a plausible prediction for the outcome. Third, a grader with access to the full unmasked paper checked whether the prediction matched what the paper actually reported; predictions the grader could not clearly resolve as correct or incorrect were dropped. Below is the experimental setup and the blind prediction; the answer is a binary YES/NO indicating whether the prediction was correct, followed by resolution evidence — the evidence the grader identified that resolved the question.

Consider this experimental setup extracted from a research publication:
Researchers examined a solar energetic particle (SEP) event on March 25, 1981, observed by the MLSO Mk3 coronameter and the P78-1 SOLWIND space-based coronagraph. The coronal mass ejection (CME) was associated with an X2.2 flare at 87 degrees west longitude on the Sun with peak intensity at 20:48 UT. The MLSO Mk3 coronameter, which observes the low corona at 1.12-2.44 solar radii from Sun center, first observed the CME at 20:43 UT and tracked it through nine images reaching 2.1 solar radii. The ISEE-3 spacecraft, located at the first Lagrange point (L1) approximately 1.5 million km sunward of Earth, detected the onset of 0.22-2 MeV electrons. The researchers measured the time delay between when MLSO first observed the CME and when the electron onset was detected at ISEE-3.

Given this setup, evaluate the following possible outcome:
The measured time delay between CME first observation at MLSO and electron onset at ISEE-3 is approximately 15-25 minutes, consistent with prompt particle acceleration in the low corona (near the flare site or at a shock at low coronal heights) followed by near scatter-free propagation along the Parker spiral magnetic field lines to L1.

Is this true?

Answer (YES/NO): NO